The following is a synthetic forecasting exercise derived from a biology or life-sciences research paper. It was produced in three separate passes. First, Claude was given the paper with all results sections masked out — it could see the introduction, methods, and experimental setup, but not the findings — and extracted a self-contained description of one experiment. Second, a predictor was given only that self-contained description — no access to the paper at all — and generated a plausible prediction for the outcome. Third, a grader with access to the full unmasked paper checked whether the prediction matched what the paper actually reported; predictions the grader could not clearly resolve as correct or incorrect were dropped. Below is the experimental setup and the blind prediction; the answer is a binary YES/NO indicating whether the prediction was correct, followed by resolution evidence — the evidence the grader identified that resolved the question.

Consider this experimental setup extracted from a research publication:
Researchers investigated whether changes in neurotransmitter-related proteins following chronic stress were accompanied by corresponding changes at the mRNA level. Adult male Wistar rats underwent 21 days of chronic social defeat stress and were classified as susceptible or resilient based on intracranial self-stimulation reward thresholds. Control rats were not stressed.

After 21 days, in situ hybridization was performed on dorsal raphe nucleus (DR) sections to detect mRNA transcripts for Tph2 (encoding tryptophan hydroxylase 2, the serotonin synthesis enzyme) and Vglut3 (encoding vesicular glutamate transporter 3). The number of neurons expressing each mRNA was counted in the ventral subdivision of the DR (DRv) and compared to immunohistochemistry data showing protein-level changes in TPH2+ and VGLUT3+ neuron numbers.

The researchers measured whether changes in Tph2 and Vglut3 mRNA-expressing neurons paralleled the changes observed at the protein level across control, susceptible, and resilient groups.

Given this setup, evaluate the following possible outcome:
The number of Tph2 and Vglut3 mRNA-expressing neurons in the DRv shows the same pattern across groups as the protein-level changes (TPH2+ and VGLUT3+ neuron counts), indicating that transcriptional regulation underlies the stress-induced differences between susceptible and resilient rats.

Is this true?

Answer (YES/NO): NO